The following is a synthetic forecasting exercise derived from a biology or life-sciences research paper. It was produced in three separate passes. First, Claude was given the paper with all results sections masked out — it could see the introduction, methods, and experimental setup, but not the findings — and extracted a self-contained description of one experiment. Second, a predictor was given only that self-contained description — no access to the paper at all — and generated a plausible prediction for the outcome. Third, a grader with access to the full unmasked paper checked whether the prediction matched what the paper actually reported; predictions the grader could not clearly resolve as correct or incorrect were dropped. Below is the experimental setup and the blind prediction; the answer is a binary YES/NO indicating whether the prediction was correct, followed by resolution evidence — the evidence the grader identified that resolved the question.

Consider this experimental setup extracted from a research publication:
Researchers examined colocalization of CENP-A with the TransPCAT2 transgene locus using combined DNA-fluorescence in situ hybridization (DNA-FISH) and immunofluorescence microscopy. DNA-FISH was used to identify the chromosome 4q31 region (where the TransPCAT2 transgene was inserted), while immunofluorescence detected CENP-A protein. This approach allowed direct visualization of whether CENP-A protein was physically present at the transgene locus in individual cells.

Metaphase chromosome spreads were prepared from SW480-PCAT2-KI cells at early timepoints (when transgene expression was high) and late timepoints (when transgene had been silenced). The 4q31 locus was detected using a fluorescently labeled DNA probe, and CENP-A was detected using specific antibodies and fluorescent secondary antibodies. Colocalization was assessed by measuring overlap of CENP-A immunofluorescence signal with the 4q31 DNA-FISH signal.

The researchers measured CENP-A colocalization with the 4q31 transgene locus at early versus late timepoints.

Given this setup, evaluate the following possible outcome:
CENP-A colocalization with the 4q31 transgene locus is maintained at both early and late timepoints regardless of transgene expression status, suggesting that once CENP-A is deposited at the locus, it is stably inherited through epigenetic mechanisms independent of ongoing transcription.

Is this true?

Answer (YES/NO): NO